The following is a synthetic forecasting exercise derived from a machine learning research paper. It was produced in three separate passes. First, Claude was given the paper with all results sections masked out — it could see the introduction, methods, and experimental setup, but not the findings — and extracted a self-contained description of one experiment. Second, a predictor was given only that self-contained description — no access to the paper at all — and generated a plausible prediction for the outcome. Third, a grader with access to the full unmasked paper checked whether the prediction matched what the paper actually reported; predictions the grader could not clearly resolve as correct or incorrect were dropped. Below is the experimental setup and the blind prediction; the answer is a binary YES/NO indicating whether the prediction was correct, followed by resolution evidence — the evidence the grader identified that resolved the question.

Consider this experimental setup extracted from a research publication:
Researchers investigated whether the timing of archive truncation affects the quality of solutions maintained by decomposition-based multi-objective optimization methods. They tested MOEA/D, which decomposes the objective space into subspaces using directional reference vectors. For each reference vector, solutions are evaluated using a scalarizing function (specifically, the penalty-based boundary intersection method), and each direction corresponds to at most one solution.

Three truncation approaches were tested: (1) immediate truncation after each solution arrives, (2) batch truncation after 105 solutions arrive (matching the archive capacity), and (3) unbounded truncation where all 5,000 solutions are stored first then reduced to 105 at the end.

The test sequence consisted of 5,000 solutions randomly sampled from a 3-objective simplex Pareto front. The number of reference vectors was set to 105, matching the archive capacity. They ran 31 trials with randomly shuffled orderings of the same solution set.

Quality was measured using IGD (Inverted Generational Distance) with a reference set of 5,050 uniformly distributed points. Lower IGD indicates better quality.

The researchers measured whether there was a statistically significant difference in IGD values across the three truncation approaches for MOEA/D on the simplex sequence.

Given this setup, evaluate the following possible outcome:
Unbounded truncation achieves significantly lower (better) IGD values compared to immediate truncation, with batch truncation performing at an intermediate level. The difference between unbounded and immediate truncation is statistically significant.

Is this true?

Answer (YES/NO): NO